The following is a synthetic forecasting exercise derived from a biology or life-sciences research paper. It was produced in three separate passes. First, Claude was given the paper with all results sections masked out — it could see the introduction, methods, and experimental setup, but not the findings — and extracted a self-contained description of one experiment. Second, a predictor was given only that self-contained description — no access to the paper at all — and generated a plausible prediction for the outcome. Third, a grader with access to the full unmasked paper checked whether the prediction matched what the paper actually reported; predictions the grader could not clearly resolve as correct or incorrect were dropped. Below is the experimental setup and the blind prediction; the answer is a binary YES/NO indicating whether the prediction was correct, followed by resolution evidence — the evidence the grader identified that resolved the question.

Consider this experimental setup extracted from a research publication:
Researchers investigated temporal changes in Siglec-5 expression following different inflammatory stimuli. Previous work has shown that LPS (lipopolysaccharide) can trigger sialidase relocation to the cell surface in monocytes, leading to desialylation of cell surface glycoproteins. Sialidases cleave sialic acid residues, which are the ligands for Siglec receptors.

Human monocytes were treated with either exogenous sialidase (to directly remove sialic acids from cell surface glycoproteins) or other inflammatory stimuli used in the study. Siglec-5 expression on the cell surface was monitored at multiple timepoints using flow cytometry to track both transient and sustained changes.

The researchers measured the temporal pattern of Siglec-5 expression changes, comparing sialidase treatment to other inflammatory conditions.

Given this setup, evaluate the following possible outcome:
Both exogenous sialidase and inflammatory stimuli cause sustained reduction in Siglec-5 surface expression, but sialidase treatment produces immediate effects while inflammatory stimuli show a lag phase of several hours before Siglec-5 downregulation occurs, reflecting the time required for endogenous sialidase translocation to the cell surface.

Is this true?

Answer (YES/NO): NO